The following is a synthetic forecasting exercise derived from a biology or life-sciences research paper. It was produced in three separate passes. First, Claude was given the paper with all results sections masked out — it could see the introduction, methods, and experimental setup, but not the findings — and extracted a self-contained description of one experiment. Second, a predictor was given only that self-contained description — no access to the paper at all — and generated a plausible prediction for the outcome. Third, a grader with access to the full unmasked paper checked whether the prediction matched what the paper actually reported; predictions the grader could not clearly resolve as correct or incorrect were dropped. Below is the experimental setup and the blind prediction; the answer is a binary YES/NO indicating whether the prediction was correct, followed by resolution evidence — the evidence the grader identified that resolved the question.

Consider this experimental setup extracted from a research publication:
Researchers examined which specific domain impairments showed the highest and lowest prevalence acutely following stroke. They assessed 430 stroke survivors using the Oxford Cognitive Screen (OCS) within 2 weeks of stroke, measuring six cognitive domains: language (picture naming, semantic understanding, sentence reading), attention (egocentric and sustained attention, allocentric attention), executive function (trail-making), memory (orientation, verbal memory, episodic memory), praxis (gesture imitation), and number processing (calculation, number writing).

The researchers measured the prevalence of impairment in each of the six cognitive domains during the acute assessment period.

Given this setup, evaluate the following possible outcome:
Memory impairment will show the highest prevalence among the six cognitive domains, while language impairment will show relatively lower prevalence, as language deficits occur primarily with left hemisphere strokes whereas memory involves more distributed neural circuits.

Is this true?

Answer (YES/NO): NO